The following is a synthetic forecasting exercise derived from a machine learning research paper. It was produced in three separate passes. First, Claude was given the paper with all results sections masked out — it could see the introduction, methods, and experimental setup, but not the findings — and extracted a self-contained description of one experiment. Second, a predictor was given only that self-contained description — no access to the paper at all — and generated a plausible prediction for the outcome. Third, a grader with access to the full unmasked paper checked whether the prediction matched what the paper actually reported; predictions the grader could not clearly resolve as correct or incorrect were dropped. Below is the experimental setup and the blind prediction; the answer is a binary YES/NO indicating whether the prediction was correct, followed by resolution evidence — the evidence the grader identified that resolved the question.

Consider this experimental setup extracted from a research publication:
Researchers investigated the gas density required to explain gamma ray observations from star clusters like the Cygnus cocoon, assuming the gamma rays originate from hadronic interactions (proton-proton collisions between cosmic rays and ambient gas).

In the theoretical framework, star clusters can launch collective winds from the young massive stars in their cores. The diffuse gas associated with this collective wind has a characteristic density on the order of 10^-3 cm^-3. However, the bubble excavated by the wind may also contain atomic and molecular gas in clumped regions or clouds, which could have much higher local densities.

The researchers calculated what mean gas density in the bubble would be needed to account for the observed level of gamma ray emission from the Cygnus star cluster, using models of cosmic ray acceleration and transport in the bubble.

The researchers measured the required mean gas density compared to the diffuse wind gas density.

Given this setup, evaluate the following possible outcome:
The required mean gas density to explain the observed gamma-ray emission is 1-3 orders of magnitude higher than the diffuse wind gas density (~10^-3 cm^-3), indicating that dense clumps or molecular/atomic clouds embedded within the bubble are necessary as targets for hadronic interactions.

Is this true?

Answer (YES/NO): NO